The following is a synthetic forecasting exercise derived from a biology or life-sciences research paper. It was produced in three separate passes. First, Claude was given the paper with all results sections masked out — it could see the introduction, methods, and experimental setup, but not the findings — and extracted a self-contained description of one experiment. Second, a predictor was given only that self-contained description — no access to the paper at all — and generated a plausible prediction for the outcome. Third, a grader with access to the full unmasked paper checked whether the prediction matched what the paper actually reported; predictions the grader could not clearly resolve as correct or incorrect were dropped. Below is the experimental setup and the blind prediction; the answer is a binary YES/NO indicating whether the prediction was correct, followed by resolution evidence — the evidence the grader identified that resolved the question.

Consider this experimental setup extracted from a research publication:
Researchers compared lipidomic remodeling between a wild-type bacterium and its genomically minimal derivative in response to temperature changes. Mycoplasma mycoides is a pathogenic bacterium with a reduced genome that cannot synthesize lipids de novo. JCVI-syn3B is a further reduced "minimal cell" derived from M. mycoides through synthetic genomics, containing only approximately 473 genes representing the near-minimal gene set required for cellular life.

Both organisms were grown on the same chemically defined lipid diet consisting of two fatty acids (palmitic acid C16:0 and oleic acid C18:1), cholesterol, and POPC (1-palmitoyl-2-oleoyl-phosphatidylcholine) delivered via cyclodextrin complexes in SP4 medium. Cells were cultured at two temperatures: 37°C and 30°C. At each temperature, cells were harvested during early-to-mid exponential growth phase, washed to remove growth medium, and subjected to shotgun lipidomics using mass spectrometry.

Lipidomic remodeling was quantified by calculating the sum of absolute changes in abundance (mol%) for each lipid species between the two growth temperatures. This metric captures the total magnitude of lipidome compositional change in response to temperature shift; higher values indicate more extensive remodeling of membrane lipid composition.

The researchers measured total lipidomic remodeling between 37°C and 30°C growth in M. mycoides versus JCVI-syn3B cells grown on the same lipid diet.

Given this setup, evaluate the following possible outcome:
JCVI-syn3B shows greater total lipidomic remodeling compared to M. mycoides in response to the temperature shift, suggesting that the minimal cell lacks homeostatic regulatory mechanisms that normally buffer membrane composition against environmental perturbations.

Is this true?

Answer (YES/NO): NO